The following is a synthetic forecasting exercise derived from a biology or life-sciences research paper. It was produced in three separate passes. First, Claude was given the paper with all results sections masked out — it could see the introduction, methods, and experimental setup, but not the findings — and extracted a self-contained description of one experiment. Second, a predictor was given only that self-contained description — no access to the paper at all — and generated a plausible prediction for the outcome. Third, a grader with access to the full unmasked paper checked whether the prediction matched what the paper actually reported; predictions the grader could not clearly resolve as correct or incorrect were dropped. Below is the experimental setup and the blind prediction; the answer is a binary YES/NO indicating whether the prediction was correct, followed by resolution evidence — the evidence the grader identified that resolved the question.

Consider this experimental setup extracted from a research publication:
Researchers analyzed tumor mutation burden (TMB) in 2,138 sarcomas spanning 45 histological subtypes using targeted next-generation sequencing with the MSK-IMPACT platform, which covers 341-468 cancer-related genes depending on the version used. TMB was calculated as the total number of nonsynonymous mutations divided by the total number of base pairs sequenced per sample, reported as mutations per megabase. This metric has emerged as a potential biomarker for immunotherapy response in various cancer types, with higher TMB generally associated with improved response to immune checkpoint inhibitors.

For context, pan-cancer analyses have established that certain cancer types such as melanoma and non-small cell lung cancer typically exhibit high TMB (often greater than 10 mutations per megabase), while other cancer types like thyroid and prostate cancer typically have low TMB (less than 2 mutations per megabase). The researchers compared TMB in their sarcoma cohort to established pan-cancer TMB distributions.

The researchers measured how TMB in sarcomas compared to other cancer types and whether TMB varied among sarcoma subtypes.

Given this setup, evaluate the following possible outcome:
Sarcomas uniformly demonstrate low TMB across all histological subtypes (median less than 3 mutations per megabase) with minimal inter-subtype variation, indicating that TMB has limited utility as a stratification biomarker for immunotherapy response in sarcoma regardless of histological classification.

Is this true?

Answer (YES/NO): NO